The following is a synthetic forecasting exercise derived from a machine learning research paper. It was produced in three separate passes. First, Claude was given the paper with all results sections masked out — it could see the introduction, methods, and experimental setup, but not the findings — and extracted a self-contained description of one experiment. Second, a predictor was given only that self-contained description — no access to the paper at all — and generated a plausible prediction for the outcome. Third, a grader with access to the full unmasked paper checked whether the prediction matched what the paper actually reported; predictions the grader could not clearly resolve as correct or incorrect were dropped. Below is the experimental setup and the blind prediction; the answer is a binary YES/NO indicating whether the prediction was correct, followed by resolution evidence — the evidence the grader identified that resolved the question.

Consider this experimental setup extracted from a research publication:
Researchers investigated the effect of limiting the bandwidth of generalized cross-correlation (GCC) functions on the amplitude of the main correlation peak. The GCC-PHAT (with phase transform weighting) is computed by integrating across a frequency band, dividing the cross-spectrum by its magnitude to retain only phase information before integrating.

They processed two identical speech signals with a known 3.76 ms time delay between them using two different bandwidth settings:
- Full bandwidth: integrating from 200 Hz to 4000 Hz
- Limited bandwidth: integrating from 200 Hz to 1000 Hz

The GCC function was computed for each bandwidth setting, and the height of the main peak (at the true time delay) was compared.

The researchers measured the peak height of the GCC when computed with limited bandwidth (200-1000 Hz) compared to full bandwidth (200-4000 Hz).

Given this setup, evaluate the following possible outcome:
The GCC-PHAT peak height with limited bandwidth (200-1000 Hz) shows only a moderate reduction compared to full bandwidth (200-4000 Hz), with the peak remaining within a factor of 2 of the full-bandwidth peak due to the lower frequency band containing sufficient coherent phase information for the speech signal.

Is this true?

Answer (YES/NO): NO